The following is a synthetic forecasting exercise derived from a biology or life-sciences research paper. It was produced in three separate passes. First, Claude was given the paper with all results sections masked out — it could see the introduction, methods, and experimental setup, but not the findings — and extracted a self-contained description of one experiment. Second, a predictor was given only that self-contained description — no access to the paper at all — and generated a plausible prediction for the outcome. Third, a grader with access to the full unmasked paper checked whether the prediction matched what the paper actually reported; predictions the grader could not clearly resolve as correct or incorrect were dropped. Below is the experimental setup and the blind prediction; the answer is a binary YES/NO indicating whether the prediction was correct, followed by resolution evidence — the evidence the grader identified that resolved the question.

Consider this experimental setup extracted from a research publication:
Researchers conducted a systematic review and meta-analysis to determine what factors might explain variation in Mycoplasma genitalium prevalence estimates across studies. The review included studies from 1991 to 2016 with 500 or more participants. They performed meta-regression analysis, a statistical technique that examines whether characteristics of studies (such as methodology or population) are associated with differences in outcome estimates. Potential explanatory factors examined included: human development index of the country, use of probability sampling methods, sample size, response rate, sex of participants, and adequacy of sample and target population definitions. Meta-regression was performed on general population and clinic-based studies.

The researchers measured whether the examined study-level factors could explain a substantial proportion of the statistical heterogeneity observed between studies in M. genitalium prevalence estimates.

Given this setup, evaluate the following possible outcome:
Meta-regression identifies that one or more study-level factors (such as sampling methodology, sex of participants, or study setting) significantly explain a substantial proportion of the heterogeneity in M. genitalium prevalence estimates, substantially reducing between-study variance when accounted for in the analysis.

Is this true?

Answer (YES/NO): NO